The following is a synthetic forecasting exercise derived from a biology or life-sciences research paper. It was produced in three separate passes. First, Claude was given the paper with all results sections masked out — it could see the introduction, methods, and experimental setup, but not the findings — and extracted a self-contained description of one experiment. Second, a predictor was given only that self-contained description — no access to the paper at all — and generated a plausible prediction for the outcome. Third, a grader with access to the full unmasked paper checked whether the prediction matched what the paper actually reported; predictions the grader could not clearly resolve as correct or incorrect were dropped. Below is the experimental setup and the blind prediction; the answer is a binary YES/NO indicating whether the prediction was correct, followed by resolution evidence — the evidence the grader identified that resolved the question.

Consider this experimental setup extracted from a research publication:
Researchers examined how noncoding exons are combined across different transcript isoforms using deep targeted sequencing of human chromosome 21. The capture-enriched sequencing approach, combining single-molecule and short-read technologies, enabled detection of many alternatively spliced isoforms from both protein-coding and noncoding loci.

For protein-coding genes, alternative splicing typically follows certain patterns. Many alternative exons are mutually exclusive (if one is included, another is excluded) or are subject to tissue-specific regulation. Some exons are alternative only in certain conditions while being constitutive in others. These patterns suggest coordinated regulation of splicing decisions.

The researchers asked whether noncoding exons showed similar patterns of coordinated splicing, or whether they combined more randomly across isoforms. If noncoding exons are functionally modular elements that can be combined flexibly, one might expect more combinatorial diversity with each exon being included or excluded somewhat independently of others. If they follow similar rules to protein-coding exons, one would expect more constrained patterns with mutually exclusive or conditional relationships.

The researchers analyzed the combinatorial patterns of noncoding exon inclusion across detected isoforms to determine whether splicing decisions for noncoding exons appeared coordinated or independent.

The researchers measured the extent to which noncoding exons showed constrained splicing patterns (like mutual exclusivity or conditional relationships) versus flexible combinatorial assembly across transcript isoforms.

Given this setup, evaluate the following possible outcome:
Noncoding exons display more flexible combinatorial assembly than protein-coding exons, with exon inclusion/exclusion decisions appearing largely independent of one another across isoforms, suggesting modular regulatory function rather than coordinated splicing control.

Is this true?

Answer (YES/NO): YES